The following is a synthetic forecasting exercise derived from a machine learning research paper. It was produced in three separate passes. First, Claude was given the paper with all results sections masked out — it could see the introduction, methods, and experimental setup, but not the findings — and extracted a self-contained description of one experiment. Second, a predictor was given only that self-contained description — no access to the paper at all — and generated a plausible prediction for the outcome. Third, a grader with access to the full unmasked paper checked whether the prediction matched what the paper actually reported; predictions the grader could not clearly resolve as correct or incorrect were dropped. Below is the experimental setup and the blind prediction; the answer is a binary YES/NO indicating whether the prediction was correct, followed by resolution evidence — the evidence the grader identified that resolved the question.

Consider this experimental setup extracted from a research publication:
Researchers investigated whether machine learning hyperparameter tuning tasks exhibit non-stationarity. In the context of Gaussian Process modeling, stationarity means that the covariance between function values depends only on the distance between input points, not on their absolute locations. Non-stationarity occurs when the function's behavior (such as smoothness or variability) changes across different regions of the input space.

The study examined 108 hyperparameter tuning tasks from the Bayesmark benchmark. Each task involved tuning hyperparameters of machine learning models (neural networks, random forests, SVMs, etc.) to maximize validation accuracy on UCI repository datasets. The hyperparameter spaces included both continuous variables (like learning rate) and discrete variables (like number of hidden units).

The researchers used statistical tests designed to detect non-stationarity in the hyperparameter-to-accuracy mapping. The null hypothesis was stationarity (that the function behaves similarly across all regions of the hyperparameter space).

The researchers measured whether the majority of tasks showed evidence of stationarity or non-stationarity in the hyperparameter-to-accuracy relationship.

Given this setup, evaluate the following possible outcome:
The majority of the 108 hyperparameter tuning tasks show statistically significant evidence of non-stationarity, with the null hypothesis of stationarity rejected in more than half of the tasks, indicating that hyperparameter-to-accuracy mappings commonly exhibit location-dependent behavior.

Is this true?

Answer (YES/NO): YES